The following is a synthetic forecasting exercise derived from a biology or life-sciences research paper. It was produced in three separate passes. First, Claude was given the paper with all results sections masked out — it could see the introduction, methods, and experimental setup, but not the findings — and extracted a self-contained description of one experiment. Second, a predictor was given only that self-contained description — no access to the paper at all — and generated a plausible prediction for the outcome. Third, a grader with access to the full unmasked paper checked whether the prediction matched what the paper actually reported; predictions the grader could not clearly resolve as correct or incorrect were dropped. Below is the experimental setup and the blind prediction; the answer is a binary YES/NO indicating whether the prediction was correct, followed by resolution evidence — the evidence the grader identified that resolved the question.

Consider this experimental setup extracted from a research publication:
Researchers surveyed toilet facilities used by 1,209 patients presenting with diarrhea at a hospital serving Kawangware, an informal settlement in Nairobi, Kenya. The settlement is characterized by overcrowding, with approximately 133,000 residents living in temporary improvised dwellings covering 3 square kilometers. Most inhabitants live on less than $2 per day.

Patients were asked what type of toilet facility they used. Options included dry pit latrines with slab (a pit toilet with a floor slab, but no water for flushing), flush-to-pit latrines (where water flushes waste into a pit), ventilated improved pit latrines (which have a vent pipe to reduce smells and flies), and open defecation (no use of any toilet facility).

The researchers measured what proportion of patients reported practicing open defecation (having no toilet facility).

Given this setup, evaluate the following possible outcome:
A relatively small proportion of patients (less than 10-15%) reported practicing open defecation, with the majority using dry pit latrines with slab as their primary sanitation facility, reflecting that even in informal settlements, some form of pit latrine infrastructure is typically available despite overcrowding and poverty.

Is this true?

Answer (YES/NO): YES